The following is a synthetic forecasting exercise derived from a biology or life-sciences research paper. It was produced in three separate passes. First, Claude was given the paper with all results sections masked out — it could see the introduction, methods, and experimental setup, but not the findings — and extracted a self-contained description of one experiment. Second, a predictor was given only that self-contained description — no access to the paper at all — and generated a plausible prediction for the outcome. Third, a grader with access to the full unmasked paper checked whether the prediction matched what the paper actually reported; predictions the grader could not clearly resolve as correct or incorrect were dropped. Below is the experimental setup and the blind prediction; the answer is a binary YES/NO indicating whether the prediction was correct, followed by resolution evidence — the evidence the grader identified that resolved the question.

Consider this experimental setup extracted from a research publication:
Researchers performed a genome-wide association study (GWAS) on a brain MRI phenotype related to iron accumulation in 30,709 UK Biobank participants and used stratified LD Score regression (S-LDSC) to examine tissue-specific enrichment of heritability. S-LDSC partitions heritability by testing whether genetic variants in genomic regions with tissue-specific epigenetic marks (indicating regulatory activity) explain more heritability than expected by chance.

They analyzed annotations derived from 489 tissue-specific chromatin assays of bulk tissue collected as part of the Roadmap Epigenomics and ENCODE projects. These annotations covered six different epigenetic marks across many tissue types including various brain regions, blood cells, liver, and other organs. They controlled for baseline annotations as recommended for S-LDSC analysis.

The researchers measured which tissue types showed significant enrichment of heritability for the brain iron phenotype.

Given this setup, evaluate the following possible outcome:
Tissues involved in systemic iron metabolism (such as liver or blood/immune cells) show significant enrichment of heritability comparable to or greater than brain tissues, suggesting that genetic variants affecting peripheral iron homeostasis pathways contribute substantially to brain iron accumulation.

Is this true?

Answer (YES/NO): NO